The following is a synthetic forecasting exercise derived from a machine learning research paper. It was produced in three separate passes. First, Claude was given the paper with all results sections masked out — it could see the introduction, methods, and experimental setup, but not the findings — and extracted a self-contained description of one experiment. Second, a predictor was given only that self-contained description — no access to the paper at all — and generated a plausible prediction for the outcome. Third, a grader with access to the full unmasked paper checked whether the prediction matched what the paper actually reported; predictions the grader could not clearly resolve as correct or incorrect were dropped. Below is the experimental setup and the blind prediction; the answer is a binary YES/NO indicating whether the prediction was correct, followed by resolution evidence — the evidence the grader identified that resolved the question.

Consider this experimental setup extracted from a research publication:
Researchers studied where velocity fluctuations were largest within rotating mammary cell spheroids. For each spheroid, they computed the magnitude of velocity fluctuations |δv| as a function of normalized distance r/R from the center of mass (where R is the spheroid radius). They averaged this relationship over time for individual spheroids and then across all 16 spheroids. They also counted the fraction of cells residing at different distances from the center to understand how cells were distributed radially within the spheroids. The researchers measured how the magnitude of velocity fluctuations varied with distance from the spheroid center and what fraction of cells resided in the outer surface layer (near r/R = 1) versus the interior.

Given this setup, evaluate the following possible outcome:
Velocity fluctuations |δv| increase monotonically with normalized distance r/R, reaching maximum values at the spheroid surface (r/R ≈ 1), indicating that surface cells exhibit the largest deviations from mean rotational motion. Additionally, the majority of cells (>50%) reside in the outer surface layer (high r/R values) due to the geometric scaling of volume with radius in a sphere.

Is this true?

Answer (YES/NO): YES